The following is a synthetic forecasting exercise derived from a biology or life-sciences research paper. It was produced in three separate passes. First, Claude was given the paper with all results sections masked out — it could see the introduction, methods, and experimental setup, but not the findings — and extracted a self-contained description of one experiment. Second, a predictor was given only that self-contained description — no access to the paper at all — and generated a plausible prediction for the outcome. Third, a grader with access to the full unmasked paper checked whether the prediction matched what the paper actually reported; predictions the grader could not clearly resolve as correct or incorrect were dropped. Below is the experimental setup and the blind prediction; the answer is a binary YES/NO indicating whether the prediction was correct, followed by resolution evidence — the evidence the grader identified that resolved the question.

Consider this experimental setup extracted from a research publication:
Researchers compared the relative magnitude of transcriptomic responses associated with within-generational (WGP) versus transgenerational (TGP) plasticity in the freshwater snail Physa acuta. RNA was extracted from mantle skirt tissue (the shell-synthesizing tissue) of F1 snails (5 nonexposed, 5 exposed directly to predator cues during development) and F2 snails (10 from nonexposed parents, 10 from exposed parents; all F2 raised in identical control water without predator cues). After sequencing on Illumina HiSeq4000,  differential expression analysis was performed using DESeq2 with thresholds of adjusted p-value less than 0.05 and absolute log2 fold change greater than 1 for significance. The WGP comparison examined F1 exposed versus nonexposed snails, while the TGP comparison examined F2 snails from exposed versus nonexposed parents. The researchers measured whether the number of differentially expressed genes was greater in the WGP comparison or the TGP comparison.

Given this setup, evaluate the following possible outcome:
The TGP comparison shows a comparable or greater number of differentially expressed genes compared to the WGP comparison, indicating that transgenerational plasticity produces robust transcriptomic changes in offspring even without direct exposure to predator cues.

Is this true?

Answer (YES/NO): NO